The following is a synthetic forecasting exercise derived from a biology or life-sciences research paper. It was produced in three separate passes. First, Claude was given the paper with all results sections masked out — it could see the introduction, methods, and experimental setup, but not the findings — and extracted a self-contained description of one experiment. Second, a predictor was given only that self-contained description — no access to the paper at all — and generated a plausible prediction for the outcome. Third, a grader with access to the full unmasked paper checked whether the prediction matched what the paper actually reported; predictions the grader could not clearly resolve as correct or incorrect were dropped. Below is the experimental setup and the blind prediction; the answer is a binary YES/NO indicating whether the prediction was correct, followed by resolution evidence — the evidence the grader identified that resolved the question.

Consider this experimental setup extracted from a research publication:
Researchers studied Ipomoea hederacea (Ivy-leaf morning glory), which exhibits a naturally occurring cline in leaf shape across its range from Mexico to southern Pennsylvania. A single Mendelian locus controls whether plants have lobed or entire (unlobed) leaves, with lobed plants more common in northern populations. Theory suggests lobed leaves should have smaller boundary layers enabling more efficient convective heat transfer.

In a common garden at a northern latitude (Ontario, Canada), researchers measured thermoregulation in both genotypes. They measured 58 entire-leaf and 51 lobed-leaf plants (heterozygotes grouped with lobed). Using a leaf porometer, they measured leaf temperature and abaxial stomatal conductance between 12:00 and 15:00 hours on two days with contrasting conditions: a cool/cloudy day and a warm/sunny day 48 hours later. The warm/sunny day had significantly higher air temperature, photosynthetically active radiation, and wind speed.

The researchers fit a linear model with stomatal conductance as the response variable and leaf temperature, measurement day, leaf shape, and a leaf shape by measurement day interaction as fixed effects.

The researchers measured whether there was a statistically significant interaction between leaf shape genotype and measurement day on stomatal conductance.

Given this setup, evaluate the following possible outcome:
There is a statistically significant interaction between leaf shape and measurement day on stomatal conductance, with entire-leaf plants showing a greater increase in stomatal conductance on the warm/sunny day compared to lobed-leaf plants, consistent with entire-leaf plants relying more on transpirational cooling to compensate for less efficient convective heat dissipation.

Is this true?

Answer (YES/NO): YES